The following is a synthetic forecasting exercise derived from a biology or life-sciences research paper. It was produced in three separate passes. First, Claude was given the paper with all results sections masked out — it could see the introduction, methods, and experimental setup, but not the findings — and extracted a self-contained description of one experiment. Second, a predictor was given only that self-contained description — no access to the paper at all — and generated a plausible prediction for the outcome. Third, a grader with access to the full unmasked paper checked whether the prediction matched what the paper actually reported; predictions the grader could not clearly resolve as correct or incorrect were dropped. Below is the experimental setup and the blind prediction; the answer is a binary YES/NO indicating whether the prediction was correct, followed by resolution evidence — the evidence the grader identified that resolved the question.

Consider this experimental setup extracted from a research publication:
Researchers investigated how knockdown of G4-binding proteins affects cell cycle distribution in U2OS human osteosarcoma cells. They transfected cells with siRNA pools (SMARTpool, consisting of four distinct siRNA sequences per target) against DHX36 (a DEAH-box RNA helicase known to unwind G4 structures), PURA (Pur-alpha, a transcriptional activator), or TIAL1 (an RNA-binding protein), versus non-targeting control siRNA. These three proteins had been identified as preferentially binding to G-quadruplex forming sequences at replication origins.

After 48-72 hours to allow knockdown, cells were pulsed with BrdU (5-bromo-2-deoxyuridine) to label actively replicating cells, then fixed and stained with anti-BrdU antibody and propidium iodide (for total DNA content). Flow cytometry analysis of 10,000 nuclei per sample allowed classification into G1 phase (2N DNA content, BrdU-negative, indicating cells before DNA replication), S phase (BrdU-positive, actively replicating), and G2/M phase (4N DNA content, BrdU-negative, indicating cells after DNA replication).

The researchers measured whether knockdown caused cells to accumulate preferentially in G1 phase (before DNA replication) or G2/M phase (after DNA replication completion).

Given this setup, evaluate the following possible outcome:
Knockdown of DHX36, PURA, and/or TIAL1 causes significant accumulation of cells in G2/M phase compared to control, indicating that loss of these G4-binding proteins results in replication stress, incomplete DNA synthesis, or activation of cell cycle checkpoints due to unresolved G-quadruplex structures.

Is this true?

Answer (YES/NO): NO